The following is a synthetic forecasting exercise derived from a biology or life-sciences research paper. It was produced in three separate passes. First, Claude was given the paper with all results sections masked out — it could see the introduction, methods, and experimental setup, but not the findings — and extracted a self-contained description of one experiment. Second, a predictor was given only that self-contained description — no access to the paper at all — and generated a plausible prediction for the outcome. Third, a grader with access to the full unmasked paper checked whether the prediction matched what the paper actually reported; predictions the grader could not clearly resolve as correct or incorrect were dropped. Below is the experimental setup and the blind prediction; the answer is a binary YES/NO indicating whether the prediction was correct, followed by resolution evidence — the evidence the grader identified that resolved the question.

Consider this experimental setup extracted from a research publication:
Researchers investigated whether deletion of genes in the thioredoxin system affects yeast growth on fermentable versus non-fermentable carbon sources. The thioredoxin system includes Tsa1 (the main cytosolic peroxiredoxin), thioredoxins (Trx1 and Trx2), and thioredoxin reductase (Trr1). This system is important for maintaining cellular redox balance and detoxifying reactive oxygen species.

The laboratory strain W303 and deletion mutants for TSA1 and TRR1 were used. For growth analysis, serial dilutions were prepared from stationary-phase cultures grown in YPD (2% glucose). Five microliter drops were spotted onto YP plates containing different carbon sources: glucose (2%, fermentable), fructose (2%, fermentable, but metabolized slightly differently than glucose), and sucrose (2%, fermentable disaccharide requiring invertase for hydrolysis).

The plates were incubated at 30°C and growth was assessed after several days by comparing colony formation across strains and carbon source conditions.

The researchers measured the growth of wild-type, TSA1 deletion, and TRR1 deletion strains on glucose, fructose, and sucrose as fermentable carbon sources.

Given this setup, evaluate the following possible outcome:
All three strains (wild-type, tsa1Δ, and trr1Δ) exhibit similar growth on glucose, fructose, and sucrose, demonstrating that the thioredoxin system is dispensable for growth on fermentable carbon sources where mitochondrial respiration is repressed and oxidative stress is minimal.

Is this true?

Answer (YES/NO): NO